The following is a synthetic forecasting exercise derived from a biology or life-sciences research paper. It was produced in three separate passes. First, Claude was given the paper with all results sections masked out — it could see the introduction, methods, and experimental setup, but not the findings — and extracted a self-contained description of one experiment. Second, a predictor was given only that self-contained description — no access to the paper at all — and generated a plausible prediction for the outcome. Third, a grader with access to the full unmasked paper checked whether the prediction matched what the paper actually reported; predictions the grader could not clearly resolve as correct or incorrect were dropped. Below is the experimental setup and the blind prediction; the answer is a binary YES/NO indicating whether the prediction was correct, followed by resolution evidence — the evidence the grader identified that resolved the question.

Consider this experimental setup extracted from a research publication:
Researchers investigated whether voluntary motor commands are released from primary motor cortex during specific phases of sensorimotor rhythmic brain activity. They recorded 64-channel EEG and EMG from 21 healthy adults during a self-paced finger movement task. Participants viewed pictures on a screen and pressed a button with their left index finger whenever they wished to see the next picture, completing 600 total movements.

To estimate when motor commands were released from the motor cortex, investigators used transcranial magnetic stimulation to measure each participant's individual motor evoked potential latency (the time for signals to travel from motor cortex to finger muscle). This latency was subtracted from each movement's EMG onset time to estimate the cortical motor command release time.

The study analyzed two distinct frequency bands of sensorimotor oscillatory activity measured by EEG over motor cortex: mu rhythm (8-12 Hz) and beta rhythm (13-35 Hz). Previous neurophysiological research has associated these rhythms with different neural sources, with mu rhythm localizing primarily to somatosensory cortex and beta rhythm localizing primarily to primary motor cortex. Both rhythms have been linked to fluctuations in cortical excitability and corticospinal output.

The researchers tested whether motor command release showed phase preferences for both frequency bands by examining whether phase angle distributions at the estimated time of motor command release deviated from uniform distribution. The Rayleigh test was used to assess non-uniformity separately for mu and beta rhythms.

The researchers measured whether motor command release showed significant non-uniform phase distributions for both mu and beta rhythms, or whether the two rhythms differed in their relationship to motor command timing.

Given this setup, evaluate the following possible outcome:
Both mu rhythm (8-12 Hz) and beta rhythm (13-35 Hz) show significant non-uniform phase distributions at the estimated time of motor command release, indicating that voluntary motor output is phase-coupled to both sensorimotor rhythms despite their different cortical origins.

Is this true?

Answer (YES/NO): NO